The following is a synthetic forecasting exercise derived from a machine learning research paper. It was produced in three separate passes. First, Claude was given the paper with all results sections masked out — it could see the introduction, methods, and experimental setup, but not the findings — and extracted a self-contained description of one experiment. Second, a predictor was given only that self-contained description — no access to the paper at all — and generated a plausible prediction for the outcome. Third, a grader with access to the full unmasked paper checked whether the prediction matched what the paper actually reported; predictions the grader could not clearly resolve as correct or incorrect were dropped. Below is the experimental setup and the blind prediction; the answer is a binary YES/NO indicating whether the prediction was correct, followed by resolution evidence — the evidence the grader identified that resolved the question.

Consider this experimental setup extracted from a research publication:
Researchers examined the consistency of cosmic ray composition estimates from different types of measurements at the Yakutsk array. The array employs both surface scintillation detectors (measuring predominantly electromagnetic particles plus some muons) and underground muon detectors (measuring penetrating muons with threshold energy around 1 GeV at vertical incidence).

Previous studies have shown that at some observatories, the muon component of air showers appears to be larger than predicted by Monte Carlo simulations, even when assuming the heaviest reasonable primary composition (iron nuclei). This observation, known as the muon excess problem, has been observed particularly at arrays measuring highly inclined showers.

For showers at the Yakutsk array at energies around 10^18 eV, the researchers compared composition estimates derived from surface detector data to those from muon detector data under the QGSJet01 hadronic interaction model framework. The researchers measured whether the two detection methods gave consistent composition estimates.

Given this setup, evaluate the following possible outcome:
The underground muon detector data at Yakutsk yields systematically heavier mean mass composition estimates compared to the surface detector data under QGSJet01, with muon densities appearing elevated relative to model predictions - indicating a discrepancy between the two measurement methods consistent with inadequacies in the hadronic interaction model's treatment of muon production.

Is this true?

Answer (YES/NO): NO